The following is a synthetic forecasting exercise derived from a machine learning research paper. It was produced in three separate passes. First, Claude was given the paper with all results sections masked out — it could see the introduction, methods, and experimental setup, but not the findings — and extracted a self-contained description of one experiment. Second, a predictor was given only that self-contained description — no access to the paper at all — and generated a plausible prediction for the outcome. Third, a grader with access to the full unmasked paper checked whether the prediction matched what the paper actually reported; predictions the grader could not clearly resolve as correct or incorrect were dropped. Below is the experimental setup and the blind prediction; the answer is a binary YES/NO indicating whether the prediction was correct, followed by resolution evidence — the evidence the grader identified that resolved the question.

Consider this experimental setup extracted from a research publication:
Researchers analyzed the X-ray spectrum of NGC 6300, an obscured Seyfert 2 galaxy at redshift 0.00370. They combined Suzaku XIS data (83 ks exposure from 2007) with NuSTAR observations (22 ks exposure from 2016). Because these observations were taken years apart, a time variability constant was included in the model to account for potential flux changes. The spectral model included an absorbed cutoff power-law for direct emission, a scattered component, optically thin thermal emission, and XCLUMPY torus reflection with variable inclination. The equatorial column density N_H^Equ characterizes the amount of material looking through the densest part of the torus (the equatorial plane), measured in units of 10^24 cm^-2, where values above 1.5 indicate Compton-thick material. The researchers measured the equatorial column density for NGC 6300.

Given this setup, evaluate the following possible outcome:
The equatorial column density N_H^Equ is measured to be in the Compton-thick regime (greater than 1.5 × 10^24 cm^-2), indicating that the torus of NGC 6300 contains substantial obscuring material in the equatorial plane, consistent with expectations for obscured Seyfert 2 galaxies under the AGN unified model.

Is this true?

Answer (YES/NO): YES